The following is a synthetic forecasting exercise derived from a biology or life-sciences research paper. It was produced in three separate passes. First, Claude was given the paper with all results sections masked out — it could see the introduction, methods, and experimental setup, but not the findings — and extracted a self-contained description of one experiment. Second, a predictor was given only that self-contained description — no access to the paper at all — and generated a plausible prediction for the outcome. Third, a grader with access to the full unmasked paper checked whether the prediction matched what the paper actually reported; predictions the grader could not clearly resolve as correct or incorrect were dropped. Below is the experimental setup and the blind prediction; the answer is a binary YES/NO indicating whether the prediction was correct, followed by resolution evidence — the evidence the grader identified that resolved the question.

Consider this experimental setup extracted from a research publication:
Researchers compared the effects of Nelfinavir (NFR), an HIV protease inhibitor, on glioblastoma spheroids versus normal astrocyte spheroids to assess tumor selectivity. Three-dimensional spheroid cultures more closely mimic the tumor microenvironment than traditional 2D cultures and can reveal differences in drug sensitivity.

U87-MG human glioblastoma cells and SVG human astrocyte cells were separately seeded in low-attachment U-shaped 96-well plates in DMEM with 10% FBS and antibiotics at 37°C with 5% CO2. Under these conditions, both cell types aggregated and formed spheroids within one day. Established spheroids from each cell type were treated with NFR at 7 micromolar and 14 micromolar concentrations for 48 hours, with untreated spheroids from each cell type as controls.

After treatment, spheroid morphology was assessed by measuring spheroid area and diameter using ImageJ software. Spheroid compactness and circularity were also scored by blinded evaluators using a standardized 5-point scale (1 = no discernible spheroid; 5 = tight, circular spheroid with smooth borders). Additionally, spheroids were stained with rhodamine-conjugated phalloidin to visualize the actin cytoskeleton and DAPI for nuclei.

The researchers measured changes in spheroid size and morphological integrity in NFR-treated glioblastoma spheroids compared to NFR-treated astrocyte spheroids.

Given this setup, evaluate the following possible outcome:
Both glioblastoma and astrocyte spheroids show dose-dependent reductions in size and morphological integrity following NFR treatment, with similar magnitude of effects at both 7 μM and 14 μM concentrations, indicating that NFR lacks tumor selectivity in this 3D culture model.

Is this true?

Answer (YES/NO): NO